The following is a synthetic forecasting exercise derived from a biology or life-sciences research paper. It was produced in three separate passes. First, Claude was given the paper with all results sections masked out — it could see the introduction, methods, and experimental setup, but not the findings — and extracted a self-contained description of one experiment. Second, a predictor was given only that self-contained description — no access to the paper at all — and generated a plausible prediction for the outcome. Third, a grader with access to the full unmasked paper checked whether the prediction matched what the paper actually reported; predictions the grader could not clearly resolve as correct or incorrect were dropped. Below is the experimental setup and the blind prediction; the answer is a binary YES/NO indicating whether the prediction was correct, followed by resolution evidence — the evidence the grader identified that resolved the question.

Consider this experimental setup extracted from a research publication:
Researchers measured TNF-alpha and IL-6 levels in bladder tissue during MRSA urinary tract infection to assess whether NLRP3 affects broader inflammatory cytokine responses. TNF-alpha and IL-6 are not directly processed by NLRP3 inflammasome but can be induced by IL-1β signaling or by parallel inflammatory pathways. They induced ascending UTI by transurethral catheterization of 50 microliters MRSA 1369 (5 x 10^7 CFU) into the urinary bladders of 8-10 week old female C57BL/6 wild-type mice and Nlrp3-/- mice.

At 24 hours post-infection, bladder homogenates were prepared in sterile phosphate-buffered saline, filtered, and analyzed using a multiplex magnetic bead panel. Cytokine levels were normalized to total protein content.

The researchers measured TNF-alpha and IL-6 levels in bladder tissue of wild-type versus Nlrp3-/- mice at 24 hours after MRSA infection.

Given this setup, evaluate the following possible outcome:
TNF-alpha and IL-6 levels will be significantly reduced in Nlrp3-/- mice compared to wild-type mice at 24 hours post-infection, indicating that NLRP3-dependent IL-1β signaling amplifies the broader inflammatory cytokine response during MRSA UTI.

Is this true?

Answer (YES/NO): NO